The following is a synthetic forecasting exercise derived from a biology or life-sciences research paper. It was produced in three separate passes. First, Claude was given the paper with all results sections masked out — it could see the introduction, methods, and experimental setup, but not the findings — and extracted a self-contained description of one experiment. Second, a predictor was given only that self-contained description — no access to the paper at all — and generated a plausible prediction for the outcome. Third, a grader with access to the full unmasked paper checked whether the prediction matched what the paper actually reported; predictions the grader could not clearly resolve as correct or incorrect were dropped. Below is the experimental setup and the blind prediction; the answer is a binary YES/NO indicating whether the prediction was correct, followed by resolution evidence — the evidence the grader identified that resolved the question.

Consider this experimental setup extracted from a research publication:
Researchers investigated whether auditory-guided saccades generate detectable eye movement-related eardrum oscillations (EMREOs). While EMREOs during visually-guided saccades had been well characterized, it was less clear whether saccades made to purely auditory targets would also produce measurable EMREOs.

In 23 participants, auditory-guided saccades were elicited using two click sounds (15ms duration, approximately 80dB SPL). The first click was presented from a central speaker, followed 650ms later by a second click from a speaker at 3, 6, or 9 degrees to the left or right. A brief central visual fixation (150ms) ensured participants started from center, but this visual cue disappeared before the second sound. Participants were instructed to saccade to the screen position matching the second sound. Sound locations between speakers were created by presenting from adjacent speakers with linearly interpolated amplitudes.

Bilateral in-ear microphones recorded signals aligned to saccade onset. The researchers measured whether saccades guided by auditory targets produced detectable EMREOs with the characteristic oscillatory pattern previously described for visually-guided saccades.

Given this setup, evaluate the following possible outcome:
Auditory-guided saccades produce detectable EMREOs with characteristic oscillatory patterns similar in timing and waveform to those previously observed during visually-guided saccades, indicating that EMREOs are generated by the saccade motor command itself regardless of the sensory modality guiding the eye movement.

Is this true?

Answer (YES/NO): YES